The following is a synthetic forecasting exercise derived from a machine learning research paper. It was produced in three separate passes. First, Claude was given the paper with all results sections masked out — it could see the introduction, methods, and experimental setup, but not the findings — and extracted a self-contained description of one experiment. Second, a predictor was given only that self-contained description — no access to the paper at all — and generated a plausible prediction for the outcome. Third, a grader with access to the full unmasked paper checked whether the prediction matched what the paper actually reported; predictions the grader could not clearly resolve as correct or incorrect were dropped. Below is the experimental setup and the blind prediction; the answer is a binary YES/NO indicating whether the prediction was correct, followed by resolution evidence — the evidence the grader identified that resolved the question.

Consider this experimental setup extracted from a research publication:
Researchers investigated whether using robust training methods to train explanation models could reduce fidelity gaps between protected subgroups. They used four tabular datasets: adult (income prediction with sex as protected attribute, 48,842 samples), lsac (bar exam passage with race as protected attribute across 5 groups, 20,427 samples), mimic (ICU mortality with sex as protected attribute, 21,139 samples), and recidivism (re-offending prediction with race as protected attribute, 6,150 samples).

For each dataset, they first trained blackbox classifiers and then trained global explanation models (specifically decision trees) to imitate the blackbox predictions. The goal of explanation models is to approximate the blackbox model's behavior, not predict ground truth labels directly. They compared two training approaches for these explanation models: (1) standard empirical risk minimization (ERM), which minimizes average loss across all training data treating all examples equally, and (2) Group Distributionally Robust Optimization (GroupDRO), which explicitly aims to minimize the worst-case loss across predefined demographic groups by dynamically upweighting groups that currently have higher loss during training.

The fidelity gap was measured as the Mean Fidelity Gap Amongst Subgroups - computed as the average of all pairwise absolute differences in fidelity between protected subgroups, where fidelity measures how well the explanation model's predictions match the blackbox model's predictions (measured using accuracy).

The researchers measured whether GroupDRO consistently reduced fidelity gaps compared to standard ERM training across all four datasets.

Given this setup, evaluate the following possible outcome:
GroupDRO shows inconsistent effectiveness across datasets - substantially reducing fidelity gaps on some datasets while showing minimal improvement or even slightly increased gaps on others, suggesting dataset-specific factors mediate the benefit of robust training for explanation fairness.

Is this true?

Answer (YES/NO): YES